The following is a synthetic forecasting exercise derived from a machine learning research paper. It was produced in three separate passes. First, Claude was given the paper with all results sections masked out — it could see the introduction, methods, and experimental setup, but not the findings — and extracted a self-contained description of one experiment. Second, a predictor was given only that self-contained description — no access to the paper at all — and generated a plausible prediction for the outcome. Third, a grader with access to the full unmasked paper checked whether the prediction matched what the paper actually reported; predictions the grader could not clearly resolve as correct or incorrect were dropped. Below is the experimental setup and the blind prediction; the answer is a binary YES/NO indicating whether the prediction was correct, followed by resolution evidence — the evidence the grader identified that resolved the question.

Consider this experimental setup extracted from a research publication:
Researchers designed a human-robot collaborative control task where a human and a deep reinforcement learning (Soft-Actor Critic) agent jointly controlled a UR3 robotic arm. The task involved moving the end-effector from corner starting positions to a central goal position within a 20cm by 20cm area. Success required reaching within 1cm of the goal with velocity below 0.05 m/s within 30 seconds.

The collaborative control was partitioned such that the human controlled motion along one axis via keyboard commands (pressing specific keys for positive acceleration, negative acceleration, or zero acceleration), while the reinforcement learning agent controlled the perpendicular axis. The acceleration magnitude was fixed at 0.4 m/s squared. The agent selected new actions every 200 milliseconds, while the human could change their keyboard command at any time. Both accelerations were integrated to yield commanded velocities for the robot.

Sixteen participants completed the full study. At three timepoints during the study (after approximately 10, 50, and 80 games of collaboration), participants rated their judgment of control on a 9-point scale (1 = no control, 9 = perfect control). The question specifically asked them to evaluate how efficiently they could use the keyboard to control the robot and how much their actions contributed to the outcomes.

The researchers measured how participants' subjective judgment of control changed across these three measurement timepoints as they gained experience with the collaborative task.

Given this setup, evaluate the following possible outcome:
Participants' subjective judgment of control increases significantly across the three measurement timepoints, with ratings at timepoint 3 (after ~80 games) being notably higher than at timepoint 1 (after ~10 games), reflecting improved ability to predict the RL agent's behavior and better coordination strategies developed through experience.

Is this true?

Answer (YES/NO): YES